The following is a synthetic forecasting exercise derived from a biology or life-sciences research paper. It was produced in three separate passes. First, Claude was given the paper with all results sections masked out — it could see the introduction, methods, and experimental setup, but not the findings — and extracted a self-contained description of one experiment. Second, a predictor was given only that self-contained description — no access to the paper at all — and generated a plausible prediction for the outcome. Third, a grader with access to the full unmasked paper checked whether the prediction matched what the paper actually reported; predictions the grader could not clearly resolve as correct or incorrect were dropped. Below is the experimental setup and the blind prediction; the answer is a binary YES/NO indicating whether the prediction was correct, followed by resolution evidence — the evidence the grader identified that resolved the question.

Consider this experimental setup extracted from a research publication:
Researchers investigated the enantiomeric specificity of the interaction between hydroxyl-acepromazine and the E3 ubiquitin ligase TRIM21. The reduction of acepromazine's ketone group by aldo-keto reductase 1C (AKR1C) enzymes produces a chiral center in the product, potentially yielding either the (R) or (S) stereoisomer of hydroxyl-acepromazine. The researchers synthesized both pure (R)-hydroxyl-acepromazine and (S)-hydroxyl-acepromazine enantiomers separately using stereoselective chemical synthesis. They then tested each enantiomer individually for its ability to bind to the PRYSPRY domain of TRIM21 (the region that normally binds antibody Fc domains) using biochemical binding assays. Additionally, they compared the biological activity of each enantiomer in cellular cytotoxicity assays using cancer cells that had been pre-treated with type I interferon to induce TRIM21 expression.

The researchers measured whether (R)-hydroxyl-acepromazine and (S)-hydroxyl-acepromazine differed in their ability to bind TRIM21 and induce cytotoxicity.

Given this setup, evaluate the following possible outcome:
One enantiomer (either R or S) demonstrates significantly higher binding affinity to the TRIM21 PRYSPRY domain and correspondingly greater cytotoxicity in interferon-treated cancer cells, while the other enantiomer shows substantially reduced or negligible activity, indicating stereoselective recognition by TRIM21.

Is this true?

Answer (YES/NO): YES